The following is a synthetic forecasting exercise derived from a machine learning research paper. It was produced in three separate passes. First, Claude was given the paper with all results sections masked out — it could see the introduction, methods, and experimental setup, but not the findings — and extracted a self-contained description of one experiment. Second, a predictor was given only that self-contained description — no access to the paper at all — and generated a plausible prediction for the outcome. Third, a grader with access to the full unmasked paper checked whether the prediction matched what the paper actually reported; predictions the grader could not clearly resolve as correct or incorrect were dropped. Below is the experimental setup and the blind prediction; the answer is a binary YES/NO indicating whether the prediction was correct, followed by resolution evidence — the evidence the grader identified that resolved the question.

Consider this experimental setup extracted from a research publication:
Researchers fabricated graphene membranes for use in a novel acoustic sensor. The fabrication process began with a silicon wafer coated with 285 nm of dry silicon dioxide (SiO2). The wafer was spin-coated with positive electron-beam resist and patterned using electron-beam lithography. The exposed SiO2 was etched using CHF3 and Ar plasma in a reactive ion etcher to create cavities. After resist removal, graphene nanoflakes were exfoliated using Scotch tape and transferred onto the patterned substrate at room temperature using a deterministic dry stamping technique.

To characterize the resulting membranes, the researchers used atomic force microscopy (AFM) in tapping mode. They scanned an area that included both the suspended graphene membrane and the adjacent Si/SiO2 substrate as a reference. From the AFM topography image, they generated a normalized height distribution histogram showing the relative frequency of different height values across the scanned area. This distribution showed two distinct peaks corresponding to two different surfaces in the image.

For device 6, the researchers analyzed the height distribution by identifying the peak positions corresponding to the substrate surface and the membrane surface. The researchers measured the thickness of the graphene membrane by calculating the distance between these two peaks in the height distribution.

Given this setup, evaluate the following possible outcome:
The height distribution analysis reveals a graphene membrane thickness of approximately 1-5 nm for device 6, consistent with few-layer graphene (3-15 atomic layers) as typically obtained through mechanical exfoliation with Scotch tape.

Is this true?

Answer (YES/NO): NO